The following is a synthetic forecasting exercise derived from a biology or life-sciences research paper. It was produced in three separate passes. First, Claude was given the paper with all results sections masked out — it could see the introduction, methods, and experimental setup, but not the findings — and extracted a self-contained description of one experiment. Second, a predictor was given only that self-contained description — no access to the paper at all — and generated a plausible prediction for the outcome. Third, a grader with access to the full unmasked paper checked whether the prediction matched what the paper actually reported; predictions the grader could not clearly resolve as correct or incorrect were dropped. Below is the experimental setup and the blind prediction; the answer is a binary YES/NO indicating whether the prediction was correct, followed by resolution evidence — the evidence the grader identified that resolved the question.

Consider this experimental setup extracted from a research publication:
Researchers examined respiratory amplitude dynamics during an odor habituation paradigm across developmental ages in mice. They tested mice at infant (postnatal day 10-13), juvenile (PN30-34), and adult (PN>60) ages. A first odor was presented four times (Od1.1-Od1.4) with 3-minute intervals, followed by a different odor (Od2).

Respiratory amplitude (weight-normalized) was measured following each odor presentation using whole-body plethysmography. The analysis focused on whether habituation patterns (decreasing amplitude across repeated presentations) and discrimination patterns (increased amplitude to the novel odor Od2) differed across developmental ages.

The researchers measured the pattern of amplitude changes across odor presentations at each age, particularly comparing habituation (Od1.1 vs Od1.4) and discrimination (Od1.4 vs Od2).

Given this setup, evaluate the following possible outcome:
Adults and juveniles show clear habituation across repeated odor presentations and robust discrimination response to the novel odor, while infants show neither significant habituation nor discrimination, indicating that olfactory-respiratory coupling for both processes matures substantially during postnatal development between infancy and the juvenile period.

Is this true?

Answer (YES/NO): NO